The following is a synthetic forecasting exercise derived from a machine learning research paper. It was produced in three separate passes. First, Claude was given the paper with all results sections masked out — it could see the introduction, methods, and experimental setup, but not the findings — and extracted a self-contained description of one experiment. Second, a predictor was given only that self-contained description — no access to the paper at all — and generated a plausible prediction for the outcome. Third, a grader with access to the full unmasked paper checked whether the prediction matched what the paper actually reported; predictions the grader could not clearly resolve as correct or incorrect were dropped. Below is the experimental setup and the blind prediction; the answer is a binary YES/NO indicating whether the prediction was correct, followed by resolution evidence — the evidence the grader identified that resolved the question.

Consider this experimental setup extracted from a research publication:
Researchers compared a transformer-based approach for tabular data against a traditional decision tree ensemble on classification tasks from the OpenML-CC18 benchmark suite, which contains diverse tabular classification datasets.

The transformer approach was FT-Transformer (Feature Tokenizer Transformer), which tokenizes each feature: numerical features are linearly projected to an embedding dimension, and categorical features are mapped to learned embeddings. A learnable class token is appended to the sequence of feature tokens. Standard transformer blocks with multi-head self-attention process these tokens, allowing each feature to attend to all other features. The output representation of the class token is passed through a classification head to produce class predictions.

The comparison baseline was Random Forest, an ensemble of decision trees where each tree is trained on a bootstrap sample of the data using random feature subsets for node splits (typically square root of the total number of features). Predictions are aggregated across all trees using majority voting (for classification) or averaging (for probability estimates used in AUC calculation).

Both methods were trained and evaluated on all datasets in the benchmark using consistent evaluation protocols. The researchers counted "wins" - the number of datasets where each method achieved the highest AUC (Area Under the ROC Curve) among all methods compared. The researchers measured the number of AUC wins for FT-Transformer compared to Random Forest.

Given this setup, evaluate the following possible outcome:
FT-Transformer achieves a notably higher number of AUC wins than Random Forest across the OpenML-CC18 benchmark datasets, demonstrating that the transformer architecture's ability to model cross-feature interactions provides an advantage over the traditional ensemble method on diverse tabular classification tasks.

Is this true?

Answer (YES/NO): YES